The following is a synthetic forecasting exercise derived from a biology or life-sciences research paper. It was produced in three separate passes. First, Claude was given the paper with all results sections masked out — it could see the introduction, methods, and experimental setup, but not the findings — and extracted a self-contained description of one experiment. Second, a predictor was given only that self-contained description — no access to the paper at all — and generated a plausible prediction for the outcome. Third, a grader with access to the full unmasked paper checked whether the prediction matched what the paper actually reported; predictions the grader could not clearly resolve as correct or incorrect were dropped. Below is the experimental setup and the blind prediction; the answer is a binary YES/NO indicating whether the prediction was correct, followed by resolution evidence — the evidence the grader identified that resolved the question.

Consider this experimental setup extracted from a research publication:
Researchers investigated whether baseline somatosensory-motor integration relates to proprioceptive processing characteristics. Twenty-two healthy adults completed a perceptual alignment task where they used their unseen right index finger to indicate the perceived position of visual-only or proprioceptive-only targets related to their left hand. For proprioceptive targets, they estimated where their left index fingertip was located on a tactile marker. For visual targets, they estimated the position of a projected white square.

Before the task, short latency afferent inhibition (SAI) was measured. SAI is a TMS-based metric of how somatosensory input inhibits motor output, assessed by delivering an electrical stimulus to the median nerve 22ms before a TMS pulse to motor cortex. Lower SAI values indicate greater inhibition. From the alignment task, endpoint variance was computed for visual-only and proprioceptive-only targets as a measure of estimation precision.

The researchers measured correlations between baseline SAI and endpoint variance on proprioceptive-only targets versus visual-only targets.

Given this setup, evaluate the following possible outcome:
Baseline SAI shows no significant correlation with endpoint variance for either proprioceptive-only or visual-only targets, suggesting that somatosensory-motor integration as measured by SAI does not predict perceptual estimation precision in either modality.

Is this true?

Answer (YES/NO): NO